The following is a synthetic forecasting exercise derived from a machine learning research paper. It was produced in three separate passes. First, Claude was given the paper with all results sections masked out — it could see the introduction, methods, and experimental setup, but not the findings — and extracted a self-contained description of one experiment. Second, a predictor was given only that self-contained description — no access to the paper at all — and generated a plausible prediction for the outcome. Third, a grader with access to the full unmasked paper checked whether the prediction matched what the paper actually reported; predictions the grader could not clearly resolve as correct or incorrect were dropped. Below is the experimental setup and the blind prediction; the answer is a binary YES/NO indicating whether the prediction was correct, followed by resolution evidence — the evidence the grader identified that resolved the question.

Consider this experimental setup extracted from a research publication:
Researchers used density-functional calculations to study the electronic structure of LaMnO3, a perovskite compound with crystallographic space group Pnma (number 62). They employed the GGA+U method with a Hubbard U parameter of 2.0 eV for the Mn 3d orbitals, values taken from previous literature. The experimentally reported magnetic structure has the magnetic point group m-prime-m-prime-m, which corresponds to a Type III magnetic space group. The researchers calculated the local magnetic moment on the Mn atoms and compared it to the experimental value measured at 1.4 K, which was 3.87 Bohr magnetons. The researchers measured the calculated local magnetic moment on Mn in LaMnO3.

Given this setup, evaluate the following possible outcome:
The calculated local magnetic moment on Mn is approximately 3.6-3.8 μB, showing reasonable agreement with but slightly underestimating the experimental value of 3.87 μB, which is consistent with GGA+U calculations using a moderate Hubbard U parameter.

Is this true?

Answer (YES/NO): NO